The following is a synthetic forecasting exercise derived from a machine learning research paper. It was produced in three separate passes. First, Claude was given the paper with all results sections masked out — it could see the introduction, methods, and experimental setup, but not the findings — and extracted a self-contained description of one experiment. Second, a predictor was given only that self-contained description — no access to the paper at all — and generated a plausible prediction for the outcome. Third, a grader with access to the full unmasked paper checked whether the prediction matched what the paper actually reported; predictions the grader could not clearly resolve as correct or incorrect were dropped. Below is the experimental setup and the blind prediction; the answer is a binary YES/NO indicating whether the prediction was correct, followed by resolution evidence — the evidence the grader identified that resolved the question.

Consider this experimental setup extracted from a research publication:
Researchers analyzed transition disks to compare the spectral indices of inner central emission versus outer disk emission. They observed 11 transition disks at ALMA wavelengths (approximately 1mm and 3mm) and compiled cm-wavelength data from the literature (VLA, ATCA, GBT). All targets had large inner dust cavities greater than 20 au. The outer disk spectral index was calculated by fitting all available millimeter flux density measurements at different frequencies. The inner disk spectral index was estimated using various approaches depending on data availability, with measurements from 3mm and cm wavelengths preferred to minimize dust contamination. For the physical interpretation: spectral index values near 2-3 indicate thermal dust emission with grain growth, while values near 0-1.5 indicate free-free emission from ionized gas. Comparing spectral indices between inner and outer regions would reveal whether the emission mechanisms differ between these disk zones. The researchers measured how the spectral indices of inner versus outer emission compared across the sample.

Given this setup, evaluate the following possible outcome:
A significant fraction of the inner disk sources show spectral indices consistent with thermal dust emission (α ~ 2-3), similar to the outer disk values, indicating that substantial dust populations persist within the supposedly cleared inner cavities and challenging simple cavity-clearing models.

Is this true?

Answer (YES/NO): NO